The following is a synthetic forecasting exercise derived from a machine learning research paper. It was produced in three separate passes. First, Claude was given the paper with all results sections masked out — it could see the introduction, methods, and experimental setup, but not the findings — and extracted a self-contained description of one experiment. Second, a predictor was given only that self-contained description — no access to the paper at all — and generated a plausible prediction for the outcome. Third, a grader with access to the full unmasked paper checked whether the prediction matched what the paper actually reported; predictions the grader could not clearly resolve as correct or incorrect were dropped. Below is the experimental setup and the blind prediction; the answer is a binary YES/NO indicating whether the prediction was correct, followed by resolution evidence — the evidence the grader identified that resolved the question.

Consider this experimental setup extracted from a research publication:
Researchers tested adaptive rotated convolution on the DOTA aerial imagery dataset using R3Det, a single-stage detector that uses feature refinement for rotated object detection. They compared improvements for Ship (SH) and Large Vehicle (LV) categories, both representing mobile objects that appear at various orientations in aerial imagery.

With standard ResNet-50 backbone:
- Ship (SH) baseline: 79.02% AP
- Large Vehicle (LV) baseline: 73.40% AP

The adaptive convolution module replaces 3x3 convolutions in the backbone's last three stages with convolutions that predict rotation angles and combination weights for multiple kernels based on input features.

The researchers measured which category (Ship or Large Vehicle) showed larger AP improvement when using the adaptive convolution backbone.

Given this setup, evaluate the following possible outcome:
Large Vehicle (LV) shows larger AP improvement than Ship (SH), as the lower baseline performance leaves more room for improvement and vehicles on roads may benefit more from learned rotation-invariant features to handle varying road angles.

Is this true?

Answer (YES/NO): NO